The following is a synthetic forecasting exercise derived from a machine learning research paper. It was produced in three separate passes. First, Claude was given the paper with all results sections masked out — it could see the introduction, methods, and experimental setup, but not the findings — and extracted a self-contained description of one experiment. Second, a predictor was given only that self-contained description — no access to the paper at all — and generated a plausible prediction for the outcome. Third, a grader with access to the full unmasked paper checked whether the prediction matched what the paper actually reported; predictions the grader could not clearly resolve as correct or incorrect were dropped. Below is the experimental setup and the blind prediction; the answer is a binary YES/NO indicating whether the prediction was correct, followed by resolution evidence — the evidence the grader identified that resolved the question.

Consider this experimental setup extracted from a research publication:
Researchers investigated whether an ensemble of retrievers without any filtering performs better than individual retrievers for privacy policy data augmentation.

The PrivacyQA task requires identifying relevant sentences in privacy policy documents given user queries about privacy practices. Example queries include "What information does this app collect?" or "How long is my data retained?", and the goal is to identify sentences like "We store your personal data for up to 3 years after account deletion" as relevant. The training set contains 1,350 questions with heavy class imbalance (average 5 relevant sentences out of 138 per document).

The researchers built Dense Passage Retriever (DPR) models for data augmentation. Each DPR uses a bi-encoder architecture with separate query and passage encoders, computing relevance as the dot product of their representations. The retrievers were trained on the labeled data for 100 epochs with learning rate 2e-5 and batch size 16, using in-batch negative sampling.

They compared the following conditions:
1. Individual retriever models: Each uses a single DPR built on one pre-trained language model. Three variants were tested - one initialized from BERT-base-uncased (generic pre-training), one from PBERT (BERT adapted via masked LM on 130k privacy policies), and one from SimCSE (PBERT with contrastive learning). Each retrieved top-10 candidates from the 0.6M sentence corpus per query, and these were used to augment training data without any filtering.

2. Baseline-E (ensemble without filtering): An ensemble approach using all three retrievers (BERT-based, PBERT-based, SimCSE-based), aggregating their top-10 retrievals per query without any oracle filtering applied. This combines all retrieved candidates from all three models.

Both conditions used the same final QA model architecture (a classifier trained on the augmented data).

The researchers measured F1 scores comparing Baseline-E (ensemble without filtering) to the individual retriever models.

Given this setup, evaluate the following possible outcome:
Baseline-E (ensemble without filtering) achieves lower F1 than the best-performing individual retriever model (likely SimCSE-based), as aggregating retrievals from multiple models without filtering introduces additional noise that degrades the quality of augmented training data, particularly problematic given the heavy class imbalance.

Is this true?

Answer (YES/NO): YES